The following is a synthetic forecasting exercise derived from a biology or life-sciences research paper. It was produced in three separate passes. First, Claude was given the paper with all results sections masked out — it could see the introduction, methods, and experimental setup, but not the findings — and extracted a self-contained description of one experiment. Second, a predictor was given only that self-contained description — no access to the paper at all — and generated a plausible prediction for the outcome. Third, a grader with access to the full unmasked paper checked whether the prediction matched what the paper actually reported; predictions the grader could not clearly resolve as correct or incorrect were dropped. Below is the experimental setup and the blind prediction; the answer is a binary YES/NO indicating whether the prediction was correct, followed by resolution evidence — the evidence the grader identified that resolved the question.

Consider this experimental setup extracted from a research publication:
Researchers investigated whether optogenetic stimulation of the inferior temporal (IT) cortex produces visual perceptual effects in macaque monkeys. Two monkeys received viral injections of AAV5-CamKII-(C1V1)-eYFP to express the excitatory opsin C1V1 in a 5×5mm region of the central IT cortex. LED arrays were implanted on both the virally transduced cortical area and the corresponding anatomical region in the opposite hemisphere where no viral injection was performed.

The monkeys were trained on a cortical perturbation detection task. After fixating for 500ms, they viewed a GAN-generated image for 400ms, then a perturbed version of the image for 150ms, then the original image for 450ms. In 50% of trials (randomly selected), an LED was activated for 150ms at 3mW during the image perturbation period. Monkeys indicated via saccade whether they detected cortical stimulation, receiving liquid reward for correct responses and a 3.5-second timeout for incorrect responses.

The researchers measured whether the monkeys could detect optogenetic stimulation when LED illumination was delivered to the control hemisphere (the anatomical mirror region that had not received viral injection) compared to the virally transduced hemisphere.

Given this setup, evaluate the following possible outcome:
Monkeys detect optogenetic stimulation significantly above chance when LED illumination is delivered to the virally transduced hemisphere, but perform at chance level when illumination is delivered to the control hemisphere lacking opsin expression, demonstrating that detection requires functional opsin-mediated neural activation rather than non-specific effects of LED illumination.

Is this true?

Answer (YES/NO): YES